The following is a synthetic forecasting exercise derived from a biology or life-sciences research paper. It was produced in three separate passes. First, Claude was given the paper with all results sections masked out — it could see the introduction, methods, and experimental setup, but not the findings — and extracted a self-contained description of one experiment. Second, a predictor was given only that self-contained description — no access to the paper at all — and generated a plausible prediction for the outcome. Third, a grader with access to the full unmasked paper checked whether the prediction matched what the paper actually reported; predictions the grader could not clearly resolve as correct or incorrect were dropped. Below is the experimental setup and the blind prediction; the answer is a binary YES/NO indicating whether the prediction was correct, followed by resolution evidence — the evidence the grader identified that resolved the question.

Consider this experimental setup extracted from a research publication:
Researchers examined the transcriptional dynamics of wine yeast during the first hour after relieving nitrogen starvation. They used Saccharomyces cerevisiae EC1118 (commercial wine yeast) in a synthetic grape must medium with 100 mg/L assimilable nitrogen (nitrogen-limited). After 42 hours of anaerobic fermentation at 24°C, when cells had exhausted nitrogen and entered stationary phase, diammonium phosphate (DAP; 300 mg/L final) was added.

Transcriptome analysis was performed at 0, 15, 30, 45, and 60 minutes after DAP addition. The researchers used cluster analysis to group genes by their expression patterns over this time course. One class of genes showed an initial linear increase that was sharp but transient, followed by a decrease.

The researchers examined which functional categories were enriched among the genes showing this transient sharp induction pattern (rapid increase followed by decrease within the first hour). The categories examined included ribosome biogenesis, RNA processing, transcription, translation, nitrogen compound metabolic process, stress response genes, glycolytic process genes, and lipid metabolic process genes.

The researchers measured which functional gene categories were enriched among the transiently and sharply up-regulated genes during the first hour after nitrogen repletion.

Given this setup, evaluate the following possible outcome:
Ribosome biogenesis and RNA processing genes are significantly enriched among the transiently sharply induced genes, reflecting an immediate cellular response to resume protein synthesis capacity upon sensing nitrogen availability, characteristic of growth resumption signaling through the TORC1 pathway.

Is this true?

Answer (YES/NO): YES